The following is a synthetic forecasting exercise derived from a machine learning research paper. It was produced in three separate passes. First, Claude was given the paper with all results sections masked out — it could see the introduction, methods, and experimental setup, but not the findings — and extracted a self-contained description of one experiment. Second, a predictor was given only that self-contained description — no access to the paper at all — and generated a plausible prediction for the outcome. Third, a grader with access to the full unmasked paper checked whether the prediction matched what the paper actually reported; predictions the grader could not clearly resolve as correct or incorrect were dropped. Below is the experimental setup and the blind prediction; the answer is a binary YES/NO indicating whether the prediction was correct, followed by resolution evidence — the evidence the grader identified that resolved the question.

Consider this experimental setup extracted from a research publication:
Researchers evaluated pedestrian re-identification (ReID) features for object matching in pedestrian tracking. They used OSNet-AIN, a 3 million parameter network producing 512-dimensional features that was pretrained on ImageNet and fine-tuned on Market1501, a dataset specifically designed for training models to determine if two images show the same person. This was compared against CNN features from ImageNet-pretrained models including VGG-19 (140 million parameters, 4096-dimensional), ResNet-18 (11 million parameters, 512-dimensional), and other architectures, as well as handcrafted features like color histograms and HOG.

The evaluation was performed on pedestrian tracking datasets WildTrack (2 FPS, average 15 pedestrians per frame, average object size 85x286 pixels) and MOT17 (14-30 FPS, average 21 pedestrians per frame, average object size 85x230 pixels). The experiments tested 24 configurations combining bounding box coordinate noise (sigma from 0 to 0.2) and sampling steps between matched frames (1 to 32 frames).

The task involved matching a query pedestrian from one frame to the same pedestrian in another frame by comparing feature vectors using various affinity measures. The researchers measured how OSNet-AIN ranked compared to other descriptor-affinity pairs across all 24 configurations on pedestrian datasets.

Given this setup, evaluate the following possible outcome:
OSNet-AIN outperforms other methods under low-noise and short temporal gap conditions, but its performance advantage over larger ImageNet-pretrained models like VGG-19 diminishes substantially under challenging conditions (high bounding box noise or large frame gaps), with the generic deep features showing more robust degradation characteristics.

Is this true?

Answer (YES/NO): NO